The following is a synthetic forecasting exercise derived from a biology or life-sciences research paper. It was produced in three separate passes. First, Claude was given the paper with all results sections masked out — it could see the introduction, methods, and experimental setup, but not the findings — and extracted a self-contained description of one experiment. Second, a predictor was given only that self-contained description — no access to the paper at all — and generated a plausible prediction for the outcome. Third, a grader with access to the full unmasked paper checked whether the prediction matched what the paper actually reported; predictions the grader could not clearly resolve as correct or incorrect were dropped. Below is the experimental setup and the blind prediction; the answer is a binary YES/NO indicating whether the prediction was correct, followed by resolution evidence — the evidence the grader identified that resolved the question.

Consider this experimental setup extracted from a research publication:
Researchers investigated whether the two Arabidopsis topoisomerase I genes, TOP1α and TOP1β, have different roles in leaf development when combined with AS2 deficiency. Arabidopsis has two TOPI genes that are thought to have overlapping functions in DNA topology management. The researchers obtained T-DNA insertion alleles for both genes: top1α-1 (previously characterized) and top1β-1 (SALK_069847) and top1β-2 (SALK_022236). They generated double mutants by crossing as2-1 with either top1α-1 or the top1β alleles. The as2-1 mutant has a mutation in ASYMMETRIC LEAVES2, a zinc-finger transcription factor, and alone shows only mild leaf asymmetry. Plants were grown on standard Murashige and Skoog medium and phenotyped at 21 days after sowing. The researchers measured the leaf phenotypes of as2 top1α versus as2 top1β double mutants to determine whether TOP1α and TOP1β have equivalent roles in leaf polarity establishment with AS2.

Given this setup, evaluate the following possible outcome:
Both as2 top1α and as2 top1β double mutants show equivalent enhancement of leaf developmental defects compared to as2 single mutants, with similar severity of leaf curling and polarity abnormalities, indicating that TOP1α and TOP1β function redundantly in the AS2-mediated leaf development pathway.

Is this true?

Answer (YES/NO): NO